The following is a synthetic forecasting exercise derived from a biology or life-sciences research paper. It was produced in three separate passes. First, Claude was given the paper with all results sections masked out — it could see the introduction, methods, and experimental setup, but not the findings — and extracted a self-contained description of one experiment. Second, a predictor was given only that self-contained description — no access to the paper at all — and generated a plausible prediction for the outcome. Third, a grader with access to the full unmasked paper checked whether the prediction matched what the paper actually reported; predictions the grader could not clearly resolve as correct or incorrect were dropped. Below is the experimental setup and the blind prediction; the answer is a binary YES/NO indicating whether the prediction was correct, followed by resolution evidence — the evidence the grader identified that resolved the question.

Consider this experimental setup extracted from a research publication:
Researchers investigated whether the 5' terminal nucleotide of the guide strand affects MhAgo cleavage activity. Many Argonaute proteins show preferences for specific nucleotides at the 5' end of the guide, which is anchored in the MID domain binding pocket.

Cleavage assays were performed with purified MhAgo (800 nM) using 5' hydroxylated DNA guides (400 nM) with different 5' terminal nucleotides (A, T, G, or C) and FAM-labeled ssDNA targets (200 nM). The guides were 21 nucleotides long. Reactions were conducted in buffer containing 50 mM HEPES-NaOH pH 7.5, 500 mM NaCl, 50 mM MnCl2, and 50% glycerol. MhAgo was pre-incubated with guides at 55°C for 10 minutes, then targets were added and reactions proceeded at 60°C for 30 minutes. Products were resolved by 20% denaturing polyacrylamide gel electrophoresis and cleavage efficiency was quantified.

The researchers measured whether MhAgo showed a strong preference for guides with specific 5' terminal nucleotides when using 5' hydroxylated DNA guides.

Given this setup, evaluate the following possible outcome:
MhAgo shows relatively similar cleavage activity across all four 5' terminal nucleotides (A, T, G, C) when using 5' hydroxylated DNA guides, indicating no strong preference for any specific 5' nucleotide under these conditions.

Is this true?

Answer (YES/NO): NO